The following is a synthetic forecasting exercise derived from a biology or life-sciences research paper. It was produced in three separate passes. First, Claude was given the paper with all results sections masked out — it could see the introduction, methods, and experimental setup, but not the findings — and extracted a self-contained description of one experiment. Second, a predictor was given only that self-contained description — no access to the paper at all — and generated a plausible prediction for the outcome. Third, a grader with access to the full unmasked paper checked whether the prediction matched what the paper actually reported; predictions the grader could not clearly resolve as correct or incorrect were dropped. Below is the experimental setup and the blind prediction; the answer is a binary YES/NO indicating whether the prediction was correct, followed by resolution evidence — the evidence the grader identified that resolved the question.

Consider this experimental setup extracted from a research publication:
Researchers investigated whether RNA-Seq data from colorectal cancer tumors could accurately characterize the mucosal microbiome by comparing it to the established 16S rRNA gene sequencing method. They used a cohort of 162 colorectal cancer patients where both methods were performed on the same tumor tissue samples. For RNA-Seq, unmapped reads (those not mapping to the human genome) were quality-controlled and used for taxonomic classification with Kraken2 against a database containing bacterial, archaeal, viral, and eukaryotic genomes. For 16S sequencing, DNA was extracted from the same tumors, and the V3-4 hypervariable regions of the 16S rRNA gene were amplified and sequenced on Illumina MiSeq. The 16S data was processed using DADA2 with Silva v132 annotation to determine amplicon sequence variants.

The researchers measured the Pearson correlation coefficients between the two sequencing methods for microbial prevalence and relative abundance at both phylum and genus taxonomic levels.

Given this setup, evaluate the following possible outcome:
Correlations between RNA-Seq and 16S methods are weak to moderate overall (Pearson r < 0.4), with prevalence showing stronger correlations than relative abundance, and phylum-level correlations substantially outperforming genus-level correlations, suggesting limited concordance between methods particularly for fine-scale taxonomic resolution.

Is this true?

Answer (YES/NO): NO